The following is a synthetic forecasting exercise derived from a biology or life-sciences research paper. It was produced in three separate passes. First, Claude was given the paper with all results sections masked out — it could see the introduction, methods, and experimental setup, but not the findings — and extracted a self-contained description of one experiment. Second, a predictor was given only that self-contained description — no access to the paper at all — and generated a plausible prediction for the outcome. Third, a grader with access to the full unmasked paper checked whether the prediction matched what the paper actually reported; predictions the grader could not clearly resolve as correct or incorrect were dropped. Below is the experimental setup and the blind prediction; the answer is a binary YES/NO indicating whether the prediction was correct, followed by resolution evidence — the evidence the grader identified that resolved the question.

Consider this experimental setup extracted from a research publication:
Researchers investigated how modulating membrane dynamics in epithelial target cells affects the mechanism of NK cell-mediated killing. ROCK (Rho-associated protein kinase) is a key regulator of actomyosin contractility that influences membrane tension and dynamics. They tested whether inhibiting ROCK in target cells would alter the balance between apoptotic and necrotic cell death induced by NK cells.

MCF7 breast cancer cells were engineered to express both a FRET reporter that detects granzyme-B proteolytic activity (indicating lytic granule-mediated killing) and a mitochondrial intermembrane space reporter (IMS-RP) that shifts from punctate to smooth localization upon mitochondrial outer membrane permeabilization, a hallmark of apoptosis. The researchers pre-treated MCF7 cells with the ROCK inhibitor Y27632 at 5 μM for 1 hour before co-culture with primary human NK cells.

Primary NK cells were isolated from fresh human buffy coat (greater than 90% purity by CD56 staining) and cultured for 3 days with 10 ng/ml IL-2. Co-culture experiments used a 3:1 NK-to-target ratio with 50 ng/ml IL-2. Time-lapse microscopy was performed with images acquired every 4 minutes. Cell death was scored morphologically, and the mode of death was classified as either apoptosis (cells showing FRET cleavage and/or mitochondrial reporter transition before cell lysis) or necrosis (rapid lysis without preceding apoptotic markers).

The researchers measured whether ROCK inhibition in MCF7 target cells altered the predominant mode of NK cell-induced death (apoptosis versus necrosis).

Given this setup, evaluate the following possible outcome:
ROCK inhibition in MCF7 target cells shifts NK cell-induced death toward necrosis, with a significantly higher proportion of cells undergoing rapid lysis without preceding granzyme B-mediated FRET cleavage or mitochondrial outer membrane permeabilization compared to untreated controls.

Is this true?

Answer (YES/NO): NO